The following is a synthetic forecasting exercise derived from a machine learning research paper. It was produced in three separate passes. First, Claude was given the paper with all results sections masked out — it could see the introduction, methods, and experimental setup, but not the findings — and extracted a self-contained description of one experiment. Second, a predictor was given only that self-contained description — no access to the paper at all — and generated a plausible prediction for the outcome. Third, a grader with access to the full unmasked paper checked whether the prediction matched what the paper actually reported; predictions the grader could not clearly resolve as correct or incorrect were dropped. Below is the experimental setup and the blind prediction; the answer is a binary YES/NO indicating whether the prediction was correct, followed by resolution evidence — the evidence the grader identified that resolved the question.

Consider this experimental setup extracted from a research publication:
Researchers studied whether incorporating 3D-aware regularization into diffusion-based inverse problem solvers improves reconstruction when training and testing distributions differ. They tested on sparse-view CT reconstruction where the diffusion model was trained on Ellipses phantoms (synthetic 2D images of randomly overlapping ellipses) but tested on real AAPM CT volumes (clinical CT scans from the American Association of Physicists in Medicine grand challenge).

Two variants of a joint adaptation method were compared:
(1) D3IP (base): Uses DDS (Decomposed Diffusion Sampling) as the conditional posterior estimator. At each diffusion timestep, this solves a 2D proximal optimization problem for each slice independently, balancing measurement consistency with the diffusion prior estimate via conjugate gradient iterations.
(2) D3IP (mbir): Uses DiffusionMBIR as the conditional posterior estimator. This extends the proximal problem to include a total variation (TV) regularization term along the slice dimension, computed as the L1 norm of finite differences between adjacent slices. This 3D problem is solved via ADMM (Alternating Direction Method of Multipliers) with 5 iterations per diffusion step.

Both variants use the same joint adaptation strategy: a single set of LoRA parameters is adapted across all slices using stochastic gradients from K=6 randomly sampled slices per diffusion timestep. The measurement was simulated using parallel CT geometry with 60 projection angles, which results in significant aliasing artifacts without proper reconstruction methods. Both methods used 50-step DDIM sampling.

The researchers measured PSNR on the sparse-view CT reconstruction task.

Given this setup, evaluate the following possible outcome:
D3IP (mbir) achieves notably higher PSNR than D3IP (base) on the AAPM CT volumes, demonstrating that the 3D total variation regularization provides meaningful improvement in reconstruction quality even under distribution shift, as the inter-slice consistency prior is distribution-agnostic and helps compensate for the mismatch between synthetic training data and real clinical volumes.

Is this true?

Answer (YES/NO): YES